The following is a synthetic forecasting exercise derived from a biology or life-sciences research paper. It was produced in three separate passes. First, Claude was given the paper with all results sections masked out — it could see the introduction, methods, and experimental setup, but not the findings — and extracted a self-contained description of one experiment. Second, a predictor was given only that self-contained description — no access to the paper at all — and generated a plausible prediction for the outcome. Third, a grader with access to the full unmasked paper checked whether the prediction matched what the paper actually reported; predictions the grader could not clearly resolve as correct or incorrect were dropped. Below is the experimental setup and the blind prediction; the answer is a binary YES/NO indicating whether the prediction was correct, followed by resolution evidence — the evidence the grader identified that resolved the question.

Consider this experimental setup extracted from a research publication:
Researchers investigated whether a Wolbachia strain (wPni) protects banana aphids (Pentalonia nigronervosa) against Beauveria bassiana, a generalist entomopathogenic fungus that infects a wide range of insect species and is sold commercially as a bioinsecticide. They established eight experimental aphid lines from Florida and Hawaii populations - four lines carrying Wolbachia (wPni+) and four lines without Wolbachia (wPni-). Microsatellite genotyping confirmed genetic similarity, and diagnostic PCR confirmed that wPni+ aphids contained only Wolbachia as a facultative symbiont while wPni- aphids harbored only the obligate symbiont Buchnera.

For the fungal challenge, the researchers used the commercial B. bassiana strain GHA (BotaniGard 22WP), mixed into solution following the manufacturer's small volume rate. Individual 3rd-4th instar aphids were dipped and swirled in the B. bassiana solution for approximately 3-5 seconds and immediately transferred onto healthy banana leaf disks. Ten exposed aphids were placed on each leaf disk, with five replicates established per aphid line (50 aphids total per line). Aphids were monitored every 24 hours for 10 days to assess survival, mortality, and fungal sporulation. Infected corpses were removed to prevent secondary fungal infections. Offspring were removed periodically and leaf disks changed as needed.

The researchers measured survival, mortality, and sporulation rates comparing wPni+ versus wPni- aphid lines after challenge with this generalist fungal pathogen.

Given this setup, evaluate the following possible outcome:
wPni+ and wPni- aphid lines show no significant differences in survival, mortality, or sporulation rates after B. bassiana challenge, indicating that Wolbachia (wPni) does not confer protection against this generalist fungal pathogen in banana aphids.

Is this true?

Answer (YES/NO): YES